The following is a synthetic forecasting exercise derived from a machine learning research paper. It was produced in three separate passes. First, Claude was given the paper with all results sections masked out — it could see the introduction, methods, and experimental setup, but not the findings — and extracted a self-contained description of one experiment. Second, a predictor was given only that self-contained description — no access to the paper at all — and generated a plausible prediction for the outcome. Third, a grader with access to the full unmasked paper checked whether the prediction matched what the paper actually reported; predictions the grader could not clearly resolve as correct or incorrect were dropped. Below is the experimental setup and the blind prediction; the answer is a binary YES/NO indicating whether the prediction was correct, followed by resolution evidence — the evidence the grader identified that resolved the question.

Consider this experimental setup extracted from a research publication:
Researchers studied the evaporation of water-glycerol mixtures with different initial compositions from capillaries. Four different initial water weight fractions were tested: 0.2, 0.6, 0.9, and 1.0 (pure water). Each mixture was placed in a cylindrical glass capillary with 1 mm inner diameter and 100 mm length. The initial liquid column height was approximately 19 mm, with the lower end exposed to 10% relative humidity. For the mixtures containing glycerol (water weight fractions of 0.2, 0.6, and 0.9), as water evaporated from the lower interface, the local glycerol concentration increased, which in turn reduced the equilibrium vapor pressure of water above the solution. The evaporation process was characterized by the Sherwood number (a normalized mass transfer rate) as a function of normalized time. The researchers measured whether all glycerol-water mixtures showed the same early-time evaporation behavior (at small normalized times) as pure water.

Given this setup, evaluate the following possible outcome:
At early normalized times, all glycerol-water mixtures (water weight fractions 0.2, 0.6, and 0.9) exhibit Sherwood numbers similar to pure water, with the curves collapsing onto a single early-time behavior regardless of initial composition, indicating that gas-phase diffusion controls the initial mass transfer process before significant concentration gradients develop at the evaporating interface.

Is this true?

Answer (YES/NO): YES